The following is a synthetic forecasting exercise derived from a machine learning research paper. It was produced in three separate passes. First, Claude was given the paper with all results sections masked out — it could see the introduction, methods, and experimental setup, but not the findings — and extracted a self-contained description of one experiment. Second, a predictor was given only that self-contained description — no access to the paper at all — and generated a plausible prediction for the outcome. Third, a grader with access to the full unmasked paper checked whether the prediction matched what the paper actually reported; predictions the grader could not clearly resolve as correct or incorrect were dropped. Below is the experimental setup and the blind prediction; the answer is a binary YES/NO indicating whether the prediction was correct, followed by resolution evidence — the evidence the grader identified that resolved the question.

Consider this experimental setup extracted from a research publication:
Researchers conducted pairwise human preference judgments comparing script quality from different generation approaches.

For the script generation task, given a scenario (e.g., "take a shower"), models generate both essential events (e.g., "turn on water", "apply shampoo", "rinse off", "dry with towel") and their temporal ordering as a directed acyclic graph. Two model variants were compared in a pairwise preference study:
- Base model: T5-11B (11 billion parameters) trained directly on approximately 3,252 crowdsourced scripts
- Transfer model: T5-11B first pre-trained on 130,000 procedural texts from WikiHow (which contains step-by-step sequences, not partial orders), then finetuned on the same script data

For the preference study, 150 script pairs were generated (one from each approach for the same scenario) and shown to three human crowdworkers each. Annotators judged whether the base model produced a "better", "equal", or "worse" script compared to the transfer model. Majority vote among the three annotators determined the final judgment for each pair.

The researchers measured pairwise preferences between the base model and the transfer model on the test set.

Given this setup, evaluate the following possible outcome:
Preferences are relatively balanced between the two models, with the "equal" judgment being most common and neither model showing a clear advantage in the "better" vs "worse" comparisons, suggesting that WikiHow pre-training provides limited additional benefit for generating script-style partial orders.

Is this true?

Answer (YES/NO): NO